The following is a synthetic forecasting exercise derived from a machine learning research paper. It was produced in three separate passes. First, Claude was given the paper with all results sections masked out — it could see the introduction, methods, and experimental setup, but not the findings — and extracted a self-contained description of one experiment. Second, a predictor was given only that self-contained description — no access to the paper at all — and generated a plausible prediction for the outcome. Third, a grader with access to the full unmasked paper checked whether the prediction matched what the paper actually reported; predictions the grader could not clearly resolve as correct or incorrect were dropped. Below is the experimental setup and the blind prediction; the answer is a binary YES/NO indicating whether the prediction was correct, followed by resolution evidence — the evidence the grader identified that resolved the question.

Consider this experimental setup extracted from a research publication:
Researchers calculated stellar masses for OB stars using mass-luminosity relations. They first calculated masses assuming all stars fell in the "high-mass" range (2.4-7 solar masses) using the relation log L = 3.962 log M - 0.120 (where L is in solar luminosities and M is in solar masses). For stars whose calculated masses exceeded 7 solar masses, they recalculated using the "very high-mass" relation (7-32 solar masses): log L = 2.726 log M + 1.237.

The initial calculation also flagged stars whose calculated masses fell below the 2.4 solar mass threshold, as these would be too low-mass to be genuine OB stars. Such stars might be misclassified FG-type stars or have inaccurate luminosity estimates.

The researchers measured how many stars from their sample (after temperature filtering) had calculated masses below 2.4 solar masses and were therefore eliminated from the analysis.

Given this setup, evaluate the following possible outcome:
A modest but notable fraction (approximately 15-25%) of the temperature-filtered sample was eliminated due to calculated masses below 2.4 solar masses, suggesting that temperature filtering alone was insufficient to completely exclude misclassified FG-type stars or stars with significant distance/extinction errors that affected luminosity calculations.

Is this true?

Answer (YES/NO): NO